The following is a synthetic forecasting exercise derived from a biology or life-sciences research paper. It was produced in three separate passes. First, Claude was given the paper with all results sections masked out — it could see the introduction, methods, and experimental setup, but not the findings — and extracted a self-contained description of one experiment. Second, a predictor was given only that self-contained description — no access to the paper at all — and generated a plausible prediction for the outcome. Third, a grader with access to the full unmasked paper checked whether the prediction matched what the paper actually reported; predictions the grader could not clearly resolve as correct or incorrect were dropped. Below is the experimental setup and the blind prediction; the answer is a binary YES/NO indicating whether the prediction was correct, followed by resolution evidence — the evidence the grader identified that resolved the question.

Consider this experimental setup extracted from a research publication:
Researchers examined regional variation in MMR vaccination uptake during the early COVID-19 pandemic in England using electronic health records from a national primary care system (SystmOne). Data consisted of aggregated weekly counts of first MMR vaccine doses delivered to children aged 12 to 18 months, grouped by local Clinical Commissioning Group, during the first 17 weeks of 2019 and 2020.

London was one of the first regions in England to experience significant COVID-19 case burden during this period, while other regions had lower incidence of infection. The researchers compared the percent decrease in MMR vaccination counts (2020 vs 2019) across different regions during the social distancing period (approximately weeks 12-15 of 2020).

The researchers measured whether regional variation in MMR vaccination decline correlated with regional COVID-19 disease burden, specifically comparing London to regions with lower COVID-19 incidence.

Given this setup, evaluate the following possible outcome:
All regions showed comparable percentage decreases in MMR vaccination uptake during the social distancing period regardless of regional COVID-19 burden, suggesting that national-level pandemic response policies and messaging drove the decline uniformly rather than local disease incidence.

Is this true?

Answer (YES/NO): NO